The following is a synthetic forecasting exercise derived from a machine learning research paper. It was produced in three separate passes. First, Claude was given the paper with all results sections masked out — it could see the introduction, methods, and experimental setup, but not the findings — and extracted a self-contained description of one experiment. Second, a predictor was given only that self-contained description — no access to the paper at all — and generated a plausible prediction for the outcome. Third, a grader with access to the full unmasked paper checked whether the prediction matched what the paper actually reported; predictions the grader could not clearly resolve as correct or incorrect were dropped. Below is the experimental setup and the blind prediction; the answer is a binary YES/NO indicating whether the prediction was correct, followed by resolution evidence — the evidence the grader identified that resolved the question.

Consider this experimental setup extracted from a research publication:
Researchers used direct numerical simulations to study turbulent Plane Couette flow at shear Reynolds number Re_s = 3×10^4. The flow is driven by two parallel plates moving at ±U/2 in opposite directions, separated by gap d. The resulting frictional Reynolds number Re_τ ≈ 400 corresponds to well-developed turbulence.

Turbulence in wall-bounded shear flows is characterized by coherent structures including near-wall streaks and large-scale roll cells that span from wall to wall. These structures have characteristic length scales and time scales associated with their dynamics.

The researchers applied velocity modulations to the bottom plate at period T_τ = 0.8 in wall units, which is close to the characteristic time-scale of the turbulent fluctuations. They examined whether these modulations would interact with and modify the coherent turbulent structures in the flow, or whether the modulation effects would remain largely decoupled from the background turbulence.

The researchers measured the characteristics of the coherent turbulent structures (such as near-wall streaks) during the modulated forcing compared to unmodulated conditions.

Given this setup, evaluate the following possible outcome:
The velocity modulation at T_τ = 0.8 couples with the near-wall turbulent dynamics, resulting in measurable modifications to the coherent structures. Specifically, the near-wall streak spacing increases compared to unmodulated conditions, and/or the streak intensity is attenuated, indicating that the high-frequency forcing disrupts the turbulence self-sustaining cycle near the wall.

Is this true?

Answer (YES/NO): NO